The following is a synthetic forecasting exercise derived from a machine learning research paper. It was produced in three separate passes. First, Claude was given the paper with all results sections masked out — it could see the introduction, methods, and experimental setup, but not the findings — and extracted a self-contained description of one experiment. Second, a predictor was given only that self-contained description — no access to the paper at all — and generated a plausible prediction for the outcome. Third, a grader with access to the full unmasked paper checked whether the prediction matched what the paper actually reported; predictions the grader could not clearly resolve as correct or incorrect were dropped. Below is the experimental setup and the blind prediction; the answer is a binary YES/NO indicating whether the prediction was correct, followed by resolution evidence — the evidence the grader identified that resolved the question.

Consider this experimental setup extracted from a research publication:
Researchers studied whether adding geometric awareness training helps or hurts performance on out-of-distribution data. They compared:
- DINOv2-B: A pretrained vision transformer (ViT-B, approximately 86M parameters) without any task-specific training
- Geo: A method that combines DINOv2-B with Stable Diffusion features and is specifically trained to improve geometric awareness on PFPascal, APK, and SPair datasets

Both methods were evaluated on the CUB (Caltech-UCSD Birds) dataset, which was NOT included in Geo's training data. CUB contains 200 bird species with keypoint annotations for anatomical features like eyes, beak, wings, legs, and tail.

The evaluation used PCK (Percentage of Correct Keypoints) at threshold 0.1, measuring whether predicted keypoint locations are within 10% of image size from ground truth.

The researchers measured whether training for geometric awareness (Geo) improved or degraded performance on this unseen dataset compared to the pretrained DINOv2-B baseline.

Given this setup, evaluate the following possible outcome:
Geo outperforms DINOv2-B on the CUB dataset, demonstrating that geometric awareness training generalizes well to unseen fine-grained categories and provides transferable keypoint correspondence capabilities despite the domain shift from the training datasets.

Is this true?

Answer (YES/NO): NO